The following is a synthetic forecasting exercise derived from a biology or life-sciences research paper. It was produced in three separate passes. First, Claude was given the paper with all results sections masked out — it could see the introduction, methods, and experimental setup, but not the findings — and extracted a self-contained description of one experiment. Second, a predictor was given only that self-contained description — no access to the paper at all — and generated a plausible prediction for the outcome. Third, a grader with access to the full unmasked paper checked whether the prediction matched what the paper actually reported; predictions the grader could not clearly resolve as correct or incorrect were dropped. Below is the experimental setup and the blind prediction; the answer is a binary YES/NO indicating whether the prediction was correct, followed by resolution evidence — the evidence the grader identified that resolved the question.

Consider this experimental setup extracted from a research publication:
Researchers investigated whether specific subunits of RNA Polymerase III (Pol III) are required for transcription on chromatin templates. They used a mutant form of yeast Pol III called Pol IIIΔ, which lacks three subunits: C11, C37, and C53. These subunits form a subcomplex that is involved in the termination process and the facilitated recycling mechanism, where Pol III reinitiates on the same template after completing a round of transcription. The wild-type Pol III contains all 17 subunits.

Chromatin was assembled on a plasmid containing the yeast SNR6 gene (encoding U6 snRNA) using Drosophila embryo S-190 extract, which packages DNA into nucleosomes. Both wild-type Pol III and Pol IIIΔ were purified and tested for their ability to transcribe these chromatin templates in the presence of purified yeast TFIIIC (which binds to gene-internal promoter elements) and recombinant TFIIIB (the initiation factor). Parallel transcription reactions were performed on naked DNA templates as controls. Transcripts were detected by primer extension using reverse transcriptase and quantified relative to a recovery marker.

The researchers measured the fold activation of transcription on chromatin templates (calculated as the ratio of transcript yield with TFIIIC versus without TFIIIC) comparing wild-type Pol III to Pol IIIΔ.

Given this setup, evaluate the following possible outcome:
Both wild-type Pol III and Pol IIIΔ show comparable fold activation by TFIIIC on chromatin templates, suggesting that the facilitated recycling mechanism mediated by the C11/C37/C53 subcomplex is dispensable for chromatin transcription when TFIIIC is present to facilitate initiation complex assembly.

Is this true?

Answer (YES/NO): NO